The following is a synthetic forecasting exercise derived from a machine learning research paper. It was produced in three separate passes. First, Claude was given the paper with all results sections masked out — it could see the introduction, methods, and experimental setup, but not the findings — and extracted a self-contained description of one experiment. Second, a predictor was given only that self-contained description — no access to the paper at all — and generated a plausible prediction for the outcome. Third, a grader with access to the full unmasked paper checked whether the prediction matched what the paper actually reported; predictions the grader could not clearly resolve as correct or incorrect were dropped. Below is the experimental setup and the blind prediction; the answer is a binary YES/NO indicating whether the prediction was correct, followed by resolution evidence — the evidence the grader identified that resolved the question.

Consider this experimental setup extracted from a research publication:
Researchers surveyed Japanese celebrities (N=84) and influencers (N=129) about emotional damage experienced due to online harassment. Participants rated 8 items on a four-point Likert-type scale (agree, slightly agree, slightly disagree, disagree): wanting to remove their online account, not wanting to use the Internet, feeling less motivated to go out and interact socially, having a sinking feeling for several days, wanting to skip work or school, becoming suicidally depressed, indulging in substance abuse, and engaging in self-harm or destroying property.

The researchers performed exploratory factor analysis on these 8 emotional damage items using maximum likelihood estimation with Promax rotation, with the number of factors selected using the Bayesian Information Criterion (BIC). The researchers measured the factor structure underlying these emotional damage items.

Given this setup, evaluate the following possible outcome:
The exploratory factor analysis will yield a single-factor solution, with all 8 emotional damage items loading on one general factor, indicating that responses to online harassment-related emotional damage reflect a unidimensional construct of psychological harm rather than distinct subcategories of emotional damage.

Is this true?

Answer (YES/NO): YES